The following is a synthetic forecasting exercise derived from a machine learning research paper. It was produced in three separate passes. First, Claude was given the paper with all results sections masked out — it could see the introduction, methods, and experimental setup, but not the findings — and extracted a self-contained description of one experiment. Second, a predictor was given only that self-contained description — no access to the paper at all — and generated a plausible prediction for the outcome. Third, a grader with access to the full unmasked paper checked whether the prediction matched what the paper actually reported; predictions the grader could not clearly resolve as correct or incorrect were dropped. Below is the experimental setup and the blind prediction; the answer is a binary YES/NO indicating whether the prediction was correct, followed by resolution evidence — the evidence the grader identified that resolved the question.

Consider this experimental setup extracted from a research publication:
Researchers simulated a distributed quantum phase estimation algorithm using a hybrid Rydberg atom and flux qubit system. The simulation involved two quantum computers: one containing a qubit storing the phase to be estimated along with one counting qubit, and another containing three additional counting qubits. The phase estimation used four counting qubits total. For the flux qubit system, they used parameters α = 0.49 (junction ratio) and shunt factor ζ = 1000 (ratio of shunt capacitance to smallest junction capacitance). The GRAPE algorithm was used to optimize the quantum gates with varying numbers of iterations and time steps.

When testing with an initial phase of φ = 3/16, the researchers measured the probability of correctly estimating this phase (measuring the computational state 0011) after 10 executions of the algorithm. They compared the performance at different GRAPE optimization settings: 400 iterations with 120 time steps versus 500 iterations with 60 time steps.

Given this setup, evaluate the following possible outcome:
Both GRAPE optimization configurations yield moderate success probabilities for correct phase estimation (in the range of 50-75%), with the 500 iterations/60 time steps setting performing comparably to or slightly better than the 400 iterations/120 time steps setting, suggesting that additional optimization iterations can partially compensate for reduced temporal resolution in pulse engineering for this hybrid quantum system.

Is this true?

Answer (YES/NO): NO